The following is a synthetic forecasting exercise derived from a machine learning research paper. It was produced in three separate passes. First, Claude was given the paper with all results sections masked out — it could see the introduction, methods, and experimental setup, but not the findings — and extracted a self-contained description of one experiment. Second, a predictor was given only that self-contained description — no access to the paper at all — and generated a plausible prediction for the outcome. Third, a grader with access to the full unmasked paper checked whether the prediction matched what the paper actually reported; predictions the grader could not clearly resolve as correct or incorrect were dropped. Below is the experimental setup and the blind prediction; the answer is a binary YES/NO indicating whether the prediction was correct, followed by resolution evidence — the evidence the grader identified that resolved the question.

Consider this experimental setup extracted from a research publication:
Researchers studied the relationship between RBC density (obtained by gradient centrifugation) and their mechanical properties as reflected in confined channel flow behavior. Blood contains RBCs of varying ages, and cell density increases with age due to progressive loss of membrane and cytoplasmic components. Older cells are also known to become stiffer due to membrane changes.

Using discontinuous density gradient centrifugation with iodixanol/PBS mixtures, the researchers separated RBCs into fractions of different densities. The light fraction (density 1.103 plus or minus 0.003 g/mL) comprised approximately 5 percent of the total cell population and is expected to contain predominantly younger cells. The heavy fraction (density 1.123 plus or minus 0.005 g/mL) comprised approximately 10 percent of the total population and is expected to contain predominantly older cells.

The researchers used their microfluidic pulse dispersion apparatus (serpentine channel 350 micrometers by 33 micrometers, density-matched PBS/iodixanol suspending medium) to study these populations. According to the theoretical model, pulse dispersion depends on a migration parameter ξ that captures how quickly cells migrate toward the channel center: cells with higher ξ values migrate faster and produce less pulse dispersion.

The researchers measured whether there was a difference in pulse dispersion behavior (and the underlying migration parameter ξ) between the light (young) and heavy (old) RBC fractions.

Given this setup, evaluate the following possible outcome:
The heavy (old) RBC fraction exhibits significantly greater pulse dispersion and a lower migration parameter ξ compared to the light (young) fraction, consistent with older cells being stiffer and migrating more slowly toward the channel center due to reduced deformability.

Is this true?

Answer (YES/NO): YES